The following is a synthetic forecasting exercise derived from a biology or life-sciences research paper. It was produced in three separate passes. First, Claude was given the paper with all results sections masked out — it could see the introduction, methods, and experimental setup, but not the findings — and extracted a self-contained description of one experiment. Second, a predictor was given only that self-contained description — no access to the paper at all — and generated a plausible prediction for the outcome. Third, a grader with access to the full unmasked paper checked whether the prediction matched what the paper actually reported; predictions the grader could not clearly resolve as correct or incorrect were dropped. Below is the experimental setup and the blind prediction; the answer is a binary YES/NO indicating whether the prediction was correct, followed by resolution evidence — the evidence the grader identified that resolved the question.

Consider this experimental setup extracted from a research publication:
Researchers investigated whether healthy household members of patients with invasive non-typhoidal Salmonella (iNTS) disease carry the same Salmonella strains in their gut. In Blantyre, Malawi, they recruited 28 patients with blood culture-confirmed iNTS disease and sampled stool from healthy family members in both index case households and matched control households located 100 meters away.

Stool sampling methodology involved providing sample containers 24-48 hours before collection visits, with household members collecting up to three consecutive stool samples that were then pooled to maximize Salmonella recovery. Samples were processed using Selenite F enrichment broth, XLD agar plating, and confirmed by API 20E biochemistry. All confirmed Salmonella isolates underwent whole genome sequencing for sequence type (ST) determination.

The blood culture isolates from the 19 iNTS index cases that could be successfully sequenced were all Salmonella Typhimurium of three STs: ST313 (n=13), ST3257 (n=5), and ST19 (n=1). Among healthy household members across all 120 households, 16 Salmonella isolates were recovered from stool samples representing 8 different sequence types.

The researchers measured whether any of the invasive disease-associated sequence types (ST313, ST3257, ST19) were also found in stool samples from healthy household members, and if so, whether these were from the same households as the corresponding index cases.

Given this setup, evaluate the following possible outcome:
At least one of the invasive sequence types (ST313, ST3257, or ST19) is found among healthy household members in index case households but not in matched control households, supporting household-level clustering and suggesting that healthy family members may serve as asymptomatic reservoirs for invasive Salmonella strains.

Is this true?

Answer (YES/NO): YES